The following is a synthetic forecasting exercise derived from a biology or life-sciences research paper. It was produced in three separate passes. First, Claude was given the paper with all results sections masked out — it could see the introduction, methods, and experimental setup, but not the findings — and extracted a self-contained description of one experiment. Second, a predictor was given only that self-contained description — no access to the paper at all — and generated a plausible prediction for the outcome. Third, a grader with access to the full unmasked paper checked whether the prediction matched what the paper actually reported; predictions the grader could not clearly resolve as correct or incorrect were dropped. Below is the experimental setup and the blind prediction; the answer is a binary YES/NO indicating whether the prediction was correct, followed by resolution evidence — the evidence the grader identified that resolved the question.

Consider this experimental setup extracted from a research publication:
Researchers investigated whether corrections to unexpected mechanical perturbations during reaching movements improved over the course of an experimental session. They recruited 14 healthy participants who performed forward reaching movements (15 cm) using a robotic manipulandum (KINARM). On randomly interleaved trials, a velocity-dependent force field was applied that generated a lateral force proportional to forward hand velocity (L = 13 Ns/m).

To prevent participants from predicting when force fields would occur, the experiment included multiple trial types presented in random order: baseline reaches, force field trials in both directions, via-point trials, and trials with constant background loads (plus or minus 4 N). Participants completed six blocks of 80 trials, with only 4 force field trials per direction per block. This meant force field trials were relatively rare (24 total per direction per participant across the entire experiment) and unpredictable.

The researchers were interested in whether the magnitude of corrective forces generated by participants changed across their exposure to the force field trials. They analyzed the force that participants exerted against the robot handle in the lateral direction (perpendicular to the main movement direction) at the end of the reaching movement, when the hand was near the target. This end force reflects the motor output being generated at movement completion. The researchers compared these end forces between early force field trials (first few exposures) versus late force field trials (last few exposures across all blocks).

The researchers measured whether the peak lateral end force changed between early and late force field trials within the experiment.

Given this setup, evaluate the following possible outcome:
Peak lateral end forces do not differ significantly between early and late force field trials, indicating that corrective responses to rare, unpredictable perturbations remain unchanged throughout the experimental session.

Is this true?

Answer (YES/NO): NO